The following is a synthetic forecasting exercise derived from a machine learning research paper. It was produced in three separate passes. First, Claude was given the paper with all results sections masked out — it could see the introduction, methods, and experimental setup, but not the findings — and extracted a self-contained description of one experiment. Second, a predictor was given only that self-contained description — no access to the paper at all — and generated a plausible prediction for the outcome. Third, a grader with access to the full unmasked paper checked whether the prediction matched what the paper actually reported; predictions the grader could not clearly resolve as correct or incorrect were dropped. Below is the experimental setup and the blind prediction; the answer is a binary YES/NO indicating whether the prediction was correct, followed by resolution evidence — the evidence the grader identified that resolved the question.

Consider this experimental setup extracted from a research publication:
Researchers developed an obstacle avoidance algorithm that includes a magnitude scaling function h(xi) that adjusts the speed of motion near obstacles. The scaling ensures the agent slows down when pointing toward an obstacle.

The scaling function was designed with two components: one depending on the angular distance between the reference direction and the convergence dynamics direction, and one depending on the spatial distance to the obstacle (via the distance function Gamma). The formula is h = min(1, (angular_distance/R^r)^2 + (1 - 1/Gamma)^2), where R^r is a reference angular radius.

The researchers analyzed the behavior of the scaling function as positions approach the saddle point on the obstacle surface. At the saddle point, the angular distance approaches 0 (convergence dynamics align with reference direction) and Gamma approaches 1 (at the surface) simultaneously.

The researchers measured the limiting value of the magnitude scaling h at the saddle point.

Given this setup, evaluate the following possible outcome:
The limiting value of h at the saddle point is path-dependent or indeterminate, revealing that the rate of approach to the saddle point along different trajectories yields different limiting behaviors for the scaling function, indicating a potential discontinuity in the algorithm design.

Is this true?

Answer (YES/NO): NO